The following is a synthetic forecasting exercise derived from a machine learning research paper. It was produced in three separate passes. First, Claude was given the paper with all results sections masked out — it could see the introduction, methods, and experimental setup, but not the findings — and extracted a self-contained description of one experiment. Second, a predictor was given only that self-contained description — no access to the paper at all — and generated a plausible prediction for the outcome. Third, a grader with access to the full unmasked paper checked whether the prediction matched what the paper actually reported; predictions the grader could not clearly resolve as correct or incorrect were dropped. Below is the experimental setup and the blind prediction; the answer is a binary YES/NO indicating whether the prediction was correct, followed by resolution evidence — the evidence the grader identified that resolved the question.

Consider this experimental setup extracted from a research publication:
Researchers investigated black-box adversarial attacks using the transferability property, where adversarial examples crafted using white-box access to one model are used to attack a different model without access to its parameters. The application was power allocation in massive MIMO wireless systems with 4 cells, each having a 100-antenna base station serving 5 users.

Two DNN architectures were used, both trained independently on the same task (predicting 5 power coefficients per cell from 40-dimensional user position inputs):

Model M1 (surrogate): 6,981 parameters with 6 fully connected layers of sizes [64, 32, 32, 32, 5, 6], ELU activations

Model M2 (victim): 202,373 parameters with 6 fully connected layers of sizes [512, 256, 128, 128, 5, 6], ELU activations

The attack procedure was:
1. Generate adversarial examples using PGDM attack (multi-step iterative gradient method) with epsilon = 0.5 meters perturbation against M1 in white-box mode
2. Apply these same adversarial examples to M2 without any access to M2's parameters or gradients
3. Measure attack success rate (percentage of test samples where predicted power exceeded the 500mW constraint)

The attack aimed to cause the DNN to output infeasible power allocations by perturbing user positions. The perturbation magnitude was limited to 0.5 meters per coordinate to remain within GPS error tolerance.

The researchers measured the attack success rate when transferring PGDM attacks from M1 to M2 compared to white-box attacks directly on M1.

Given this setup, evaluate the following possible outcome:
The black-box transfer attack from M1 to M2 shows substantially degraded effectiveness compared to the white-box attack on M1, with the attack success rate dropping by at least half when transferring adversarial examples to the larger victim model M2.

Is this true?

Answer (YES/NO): NO